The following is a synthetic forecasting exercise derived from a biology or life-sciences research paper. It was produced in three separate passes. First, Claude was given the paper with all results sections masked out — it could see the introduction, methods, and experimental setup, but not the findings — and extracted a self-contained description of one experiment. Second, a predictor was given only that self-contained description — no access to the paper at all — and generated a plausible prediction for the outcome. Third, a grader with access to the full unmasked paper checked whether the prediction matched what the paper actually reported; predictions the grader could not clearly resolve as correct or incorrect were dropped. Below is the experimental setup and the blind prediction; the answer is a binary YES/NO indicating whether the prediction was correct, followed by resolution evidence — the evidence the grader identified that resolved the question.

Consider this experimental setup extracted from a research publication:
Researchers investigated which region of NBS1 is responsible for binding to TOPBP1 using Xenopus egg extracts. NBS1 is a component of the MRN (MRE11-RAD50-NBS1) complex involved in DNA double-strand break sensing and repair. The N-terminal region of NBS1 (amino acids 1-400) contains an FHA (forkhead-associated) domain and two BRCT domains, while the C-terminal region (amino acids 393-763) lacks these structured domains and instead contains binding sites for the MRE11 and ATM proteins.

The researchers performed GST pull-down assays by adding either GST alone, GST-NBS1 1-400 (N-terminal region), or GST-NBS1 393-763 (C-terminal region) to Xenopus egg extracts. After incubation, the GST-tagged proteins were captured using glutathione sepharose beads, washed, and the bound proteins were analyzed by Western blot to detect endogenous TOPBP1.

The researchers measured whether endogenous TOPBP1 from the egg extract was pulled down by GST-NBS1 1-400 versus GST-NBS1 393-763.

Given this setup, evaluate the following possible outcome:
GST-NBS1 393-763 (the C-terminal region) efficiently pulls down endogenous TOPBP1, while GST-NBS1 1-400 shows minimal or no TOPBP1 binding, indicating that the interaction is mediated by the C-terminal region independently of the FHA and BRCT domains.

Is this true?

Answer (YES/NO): NO